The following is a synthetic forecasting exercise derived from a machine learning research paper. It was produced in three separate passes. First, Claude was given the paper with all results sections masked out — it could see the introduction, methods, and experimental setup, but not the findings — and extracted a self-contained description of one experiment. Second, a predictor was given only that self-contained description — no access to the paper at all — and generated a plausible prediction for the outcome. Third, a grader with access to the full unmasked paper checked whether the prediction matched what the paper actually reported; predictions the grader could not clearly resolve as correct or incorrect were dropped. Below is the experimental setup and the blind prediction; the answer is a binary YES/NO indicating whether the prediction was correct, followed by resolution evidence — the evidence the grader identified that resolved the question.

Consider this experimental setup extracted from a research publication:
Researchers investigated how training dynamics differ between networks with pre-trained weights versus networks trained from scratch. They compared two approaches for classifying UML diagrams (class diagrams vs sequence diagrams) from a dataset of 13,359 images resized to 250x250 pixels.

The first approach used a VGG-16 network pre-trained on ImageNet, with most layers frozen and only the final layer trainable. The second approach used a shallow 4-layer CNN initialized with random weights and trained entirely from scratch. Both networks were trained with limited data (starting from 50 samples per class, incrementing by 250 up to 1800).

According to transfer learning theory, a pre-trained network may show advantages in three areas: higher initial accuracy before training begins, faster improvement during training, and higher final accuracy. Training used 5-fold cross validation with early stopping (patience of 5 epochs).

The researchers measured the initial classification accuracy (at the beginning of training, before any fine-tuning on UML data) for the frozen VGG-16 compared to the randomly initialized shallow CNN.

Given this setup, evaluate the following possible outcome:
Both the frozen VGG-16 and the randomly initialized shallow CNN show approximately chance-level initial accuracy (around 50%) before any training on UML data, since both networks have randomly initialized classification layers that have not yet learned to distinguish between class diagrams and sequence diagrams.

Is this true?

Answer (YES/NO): NO